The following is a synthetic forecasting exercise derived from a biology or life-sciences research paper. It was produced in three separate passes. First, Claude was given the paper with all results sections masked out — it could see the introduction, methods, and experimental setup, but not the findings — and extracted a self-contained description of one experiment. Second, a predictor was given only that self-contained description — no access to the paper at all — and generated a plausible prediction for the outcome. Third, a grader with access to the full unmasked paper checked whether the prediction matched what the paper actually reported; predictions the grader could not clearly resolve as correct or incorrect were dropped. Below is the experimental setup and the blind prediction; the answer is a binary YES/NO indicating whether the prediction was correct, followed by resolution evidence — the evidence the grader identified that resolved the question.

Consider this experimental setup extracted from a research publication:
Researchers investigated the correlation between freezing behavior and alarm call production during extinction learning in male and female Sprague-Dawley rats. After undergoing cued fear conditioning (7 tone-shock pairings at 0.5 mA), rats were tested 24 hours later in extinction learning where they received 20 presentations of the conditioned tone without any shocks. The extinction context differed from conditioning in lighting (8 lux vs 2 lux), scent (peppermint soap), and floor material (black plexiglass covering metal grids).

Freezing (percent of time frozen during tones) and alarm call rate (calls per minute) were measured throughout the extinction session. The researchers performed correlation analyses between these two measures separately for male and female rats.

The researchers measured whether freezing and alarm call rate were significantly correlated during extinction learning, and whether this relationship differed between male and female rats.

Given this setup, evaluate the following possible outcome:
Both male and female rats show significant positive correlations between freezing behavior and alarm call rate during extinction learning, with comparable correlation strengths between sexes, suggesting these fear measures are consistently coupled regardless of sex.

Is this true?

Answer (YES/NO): NO